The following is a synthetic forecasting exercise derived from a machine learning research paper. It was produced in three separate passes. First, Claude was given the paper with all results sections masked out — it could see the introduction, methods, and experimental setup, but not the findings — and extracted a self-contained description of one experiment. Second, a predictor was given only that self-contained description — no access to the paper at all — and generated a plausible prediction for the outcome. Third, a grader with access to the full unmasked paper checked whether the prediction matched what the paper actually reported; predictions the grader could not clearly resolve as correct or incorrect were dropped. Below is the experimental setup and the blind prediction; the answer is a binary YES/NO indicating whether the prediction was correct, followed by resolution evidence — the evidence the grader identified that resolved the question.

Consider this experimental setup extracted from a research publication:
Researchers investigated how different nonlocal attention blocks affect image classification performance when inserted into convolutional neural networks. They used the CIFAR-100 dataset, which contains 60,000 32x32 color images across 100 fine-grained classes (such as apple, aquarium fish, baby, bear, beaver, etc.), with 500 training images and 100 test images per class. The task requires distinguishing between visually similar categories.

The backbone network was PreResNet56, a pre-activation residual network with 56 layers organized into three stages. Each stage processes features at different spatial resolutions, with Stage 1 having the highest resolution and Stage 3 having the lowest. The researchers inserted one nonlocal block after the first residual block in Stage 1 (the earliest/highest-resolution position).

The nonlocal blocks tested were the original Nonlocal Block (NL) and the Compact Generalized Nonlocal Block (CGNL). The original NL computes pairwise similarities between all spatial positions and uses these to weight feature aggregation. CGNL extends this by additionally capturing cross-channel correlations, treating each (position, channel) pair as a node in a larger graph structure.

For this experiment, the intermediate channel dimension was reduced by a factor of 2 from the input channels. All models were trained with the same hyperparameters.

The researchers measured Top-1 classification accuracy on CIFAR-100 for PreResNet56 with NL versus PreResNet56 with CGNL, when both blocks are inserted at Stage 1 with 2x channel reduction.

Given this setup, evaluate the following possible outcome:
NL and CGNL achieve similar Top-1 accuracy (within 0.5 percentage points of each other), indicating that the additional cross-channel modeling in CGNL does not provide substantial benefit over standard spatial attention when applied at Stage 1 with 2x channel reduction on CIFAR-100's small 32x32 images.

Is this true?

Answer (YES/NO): YES